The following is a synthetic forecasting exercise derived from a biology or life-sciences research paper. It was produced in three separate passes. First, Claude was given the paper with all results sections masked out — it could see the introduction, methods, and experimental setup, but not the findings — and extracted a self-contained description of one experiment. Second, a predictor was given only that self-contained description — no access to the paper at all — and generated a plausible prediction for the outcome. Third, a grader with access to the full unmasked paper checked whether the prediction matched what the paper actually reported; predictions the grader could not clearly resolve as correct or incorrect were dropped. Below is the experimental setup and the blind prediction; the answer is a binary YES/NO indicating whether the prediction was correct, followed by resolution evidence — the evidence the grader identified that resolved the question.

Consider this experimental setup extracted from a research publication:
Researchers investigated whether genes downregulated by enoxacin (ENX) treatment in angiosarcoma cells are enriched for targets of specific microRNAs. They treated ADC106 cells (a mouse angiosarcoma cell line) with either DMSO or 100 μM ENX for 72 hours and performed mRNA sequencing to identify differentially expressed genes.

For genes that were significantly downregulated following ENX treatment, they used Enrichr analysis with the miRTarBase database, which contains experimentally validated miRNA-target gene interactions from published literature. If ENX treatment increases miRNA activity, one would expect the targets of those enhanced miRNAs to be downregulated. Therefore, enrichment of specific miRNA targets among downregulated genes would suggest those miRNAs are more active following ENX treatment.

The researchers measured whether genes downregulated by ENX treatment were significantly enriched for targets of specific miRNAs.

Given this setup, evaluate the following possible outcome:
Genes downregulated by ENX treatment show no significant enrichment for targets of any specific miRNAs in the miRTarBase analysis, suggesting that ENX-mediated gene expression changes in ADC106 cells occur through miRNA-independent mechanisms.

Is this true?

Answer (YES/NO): NO